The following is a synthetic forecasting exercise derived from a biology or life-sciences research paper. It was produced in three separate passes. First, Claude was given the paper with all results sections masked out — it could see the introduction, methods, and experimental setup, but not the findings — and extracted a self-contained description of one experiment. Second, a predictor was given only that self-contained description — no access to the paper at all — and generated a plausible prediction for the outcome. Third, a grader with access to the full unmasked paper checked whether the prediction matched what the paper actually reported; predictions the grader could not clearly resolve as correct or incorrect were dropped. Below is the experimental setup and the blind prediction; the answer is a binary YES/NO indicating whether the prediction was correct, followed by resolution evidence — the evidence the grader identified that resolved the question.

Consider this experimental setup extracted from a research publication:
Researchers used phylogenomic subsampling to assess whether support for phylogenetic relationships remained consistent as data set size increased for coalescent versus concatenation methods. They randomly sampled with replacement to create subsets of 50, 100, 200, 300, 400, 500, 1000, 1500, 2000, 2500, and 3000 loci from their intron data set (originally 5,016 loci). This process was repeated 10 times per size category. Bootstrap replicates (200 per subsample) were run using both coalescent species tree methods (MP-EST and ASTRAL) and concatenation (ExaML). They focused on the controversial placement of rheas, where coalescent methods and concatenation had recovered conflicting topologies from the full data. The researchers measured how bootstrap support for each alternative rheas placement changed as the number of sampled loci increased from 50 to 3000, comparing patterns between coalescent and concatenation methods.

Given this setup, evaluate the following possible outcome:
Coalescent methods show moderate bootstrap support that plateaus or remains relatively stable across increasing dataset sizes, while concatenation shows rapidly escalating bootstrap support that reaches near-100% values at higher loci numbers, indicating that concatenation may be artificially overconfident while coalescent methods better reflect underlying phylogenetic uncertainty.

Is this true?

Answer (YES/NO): NO